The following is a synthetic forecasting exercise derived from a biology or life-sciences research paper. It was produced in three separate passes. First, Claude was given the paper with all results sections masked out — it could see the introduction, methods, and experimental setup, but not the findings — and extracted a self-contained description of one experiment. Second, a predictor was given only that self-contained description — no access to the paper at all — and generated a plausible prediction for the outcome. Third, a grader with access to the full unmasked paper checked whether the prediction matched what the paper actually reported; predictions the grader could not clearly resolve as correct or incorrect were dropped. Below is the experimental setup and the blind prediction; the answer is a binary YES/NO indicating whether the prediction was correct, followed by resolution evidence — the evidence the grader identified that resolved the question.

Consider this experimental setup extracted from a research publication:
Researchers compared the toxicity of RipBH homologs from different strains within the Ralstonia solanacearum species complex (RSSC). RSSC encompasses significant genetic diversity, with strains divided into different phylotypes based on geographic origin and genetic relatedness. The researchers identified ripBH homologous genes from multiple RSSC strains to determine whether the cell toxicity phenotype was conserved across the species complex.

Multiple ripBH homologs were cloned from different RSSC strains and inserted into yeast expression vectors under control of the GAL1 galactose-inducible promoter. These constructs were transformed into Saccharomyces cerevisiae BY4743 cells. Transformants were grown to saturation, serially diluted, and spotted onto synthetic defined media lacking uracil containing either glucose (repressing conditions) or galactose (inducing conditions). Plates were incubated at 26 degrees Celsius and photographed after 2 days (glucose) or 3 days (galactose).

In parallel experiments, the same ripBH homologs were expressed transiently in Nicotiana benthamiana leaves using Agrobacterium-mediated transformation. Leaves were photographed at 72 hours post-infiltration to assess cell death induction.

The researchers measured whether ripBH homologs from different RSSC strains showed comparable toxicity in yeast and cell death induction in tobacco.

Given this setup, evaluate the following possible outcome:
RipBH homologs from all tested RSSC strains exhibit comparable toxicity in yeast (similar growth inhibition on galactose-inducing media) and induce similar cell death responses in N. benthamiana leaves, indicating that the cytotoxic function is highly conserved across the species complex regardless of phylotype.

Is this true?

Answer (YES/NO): NO